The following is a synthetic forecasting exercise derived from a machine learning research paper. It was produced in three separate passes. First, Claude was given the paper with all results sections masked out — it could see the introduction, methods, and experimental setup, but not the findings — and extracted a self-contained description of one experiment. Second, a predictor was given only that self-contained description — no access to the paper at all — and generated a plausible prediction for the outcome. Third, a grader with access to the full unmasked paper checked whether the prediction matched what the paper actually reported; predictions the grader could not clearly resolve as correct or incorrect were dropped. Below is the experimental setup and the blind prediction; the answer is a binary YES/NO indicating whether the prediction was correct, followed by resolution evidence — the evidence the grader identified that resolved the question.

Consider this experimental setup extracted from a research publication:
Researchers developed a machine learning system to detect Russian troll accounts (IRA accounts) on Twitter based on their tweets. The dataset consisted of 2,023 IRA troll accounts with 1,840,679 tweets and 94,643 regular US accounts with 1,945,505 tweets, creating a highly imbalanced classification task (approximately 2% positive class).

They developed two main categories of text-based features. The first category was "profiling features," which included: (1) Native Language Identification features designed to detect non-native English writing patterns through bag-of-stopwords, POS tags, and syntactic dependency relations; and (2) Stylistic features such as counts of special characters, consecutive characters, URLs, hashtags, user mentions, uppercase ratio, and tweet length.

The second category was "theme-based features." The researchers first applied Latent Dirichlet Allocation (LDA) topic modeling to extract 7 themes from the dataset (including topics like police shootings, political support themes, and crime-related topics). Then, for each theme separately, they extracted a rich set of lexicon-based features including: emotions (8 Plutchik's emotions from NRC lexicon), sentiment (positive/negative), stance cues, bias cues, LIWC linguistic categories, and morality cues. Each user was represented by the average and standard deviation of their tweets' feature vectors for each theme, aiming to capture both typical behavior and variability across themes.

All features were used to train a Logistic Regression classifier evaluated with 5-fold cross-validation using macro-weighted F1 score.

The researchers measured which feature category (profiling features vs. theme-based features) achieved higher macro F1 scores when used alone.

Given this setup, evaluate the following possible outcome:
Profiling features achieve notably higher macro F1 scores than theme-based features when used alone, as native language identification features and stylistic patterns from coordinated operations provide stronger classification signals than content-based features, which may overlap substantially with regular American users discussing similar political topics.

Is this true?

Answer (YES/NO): YES